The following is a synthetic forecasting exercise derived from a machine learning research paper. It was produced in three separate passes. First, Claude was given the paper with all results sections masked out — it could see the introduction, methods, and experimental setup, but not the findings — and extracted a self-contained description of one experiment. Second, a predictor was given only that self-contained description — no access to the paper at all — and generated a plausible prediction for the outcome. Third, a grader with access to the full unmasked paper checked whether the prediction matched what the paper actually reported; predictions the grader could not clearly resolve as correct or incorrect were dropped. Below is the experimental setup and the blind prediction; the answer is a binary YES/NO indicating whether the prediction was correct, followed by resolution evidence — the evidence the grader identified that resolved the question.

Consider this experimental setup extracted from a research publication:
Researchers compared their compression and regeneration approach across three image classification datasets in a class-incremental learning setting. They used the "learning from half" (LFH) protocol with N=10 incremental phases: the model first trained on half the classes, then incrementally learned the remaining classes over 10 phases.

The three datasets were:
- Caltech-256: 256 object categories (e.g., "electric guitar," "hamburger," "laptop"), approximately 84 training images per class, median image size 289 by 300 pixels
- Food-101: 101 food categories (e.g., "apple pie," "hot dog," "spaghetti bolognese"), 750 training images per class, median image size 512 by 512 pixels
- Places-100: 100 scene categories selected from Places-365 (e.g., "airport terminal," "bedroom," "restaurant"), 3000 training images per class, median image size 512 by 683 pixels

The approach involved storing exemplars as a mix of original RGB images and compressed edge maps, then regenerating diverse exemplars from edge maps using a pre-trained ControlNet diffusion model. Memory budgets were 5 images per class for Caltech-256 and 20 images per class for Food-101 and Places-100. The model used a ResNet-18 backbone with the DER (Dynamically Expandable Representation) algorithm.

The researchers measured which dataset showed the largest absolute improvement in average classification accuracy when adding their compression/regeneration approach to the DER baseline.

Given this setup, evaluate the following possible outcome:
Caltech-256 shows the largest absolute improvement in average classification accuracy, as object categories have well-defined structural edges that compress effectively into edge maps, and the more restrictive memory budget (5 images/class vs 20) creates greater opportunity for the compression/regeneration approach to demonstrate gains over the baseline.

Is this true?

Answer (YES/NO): YES